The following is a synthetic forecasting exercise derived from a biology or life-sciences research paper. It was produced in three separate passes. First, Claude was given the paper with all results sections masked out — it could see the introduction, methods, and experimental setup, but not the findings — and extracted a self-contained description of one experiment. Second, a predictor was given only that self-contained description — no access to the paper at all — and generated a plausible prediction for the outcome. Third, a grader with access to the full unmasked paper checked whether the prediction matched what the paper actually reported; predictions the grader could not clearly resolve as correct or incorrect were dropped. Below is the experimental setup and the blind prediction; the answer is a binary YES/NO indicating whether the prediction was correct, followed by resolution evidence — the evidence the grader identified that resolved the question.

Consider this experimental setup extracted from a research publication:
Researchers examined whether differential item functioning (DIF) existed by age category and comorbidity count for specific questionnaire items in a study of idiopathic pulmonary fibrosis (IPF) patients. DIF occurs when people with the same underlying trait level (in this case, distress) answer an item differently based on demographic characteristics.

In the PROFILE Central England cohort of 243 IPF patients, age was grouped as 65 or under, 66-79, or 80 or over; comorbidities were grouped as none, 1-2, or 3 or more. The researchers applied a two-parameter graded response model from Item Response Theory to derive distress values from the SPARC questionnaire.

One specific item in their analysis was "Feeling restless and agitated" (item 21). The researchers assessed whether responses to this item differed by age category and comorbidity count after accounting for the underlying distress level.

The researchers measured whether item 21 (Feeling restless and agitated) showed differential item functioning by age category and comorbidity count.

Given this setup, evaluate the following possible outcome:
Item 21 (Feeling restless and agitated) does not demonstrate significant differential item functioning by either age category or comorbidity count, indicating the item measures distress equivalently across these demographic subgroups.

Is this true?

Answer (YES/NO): NO